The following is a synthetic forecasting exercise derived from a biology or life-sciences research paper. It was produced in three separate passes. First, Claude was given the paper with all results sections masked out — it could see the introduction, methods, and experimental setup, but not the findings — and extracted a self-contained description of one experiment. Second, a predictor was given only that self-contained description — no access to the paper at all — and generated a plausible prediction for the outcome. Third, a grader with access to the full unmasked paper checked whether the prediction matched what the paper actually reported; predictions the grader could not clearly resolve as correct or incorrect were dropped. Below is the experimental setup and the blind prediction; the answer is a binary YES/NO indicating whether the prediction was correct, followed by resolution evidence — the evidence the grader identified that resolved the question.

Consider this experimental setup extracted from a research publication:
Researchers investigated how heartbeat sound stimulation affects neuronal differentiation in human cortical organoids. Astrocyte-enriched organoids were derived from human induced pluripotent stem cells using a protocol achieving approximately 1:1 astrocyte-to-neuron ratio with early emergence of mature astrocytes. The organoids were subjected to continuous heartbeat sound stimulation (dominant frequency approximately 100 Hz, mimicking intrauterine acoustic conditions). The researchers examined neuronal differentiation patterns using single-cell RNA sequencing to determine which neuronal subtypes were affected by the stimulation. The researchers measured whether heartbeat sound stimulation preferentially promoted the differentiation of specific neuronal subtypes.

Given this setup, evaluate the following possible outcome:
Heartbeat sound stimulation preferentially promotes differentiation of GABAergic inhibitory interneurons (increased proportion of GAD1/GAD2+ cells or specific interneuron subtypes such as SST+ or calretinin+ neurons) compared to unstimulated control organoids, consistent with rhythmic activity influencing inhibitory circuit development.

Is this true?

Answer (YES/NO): NO